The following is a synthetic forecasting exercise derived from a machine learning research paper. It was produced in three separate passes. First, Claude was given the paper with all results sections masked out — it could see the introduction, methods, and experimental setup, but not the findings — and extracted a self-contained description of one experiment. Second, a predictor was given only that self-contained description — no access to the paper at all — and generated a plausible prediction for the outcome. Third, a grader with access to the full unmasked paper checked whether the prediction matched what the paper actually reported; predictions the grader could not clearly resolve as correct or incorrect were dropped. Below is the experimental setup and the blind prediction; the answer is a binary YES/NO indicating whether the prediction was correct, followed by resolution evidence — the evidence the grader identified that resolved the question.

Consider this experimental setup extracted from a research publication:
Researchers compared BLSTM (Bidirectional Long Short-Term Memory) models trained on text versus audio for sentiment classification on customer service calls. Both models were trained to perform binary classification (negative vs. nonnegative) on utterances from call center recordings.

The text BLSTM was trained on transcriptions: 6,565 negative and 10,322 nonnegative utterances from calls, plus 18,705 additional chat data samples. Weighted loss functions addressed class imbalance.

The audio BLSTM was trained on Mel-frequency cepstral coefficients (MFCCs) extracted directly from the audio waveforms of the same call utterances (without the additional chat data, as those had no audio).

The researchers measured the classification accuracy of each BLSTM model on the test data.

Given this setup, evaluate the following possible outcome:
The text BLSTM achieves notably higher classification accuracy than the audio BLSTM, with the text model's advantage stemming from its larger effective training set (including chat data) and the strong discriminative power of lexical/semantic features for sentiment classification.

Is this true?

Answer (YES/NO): YES